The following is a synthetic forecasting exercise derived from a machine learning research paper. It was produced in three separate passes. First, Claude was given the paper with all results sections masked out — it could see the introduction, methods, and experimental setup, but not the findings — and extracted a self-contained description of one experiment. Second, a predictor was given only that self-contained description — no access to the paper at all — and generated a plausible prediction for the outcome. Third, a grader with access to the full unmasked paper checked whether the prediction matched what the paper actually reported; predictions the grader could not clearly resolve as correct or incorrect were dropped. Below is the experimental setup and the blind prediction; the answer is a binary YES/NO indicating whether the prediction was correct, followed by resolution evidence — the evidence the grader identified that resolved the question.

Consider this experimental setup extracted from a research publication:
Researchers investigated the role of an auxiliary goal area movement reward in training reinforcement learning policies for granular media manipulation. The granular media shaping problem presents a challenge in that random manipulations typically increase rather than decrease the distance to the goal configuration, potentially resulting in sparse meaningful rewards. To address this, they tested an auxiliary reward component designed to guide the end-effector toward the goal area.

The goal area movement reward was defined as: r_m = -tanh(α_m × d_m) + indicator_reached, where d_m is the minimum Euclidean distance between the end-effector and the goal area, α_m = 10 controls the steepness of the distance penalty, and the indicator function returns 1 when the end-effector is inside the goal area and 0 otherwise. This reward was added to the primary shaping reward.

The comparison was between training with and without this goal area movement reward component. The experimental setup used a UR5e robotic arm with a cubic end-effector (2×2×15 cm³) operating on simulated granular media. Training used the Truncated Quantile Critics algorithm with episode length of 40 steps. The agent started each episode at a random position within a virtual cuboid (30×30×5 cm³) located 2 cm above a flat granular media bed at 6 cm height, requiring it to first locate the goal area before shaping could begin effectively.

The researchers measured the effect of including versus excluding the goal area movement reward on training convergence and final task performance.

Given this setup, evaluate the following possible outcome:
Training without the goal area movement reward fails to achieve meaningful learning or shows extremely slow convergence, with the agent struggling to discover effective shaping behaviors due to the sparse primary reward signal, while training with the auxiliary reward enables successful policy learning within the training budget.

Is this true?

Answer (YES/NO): YES